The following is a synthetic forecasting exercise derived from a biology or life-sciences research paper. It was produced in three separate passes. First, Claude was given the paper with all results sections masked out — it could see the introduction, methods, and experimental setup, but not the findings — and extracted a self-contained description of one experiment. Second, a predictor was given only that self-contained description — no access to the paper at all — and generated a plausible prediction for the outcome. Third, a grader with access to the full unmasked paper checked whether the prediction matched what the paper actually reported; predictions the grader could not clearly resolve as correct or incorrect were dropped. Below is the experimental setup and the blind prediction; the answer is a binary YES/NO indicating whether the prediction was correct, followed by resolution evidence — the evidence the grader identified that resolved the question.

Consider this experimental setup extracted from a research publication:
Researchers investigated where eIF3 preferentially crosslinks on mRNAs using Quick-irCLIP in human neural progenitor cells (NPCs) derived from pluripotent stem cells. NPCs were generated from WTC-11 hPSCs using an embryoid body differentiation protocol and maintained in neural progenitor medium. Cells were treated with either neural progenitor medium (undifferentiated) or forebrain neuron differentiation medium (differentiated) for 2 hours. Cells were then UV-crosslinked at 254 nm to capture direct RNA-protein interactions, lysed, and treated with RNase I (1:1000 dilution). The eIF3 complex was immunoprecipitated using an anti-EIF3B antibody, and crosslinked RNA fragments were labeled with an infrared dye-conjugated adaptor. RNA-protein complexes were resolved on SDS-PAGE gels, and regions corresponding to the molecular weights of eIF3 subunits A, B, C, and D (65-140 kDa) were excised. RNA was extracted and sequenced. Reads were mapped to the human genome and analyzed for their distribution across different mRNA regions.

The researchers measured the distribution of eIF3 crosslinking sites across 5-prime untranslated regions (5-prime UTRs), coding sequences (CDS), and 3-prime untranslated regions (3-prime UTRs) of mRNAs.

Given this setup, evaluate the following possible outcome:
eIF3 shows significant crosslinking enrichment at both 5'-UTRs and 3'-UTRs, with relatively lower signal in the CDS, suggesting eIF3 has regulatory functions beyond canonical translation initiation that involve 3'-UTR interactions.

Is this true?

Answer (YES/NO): NO